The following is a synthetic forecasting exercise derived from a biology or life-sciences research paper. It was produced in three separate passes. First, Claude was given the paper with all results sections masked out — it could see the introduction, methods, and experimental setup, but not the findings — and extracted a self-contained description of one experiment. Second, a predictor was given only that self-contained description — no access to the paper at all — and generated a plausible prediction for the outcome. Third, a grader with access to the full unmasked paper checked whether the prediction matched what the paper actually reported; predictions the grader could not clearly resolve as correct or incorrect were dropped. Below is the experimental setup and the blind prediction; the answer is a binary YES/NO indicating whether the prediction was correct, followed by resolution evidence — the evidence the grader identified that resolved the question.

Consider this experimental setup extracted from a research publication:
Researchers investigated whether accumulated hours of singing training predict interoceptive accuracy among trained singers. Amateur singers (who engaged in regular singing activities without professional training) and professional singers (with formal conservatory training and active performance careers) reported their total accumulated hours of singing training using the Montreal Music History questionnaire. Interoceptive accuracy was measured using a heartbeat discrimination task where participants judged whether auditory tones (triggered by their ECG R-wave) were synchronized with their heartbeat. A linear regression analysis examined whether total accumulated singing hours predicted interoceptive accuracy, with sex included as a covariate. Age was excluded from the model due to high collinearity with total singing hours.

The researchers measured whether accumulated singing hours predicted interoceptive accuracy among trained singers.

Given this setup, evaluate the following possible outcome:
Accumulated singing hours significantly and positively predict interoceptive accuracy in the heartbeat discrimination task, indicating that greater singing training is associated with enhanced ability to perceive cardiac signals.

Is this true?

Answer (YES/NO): YES